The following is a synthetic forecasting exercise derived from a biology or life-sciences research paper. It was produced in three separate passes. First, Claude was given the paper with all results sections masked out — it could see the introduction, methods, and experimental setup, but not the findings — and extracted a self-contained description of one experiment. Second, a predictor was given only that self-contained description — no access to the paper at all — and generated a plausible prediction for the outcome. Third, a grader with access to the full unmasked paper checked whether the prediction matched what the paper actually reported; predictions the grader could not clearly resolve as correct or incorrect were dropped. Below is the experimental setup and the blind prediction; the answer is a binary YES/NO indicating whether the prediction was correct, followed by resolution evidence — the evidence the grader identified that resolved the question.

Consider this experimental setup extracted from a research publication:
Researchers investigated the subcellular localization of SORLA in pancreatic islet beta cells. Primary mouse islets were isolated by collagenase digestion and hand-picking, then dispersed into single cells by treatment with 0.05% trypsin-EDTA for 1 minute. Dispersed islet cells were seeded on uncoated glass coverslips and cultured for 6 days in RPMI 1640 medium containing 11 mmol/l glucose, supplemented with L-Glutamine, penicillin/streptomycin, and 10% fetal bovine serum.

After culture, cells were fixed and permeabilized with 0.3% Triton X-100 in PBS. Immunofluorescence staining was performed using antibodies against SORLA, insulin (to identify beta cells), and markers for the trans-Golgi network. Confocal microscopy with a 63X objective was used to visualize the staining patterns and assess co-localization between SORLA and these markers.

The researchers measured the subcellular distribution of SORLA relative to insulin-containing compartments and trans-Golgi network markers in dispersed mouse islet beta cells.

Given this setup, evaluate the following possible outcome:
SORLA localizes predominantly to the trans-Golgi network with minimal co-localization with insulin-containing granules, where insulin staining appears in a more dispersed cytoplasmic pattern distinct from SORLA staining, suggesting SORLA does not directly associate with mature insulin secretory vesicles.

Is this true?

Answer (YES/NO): NO